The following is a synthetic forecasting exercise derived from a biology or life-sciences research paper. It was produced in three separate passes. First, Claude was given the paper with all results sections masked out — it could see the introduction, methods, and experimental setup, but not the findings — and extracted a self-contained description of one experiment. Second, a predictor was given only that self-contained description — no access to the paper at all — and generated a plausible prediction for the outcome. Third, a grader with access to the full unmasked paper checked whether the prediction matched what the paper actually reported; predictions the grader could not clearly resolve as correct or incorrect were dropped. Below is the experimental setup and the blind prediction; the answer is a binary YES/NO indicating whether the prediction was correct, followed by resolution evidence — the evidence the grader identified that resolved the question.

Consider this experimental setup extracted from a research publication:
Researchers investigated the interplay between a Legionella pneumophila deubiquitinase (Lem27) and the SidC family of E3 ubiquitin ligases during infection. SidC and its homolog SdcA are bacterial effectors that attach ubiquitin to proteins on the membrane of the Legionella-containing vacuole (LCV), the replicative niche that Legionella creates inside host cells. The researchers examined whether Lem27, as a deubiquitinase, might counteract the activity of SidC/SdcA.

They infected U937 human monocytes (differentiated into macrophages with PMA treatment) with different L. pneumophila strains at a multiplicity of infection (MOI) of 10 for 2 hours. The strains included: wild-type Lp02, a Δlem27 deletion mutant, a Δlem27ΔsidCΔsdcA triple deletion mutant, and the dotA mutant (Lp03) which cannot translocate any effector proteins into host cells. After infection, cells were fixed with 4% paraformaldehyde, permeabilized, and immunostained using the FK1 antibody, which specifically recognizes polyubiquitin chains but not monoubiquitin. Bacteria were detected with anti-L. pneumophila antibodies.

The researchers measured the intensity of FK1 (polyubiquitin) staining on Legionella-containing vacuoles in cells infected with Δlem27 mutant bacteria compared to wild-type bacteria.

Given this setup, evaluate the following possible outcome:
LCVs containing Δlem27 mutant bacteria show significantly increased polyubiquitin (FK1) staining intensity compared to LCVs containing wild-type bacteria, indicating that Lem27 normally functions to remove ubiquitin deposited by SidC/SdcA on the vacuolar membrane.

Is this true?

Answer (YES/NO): YES